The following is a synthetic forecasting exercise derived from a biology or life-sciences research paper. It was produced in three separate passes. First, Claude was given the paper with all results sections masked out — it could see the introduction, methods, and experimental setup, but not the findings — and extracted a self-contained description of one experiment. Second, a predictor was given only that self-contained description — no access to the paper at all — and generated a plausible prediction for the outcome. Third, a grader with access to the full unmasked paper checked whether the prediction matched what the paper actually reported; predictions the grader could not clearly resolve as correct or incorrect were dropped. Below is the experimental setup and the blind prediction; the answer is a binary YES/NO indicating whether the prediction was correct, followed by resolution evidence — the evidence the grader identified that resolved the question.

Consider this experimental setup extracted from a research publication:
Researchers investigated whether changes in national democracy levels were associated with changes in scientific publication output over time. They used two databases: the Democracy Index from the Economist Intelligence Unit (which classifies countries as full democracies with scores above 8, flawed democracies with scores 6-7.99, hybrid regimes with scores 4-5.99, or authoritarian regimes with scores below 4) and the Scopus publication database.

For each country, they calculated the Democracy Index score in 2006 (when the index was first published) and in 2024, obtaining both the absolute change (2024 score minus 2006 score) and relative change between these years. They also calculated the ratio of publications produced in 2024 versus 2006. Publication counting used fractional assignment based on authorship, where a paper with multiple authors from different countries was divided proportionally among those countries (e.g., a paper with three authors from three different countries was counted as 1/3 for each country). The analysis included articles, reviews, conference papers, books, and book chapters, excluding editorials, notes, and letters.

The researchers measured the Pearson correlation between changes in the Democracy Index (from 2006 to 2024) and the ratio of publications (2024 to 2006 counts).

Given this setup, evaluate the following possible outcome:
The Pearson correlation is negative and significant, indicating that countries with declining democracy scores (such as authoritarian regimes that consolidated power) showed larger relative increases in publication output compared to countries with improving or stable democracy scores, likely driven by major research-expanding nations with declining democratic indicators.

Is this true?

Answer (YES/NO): NO